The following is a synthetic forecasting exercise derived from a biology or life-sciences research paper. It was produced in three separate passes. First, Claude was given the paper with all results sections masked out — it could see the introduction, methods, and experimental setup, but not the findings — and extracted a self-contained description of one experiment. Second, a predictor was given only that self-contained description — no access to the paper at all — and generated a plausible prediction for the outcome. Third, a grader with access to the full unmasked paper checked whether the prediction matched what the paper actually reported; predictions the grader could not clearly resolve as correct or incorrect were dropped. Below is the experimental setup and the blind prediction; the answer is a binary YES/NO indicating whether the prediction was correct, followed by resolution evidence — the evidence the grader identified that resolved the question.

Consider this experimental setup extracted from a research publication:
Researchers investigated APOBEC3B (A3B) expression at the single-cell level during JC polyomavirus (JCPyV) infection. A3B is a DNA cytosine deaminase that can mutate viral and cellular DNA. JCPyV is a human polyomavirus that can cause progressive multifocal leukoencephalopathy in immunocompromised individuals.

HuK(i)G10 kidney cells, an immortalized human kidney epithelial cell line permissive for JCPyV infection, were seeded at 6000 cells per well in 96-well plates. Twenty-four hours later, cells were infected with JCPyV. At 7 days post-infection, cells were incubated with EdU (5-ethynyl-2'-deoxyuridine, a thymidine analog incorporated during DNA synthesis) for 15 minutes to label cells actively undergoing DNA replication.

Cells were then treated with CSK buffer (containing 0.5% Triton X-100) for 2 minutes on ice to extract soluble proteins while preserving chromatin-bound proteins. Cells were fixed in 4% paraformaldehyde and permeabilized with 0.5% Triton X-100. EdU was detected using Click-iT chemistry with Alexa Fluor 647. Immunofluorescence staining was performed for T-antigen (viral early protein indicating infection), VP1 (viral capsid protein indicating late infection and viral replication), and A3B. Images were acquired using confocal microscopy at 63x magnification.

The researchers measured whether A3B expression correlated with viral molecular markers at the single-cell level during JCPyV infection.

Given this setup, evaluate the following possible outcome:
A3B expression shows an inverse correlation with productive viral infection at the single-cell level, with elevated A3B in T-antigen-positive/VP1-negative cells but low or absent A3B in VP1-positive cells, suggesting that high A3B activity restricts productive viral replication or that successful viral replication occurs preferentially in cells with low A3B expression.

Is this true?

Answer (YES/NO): NO